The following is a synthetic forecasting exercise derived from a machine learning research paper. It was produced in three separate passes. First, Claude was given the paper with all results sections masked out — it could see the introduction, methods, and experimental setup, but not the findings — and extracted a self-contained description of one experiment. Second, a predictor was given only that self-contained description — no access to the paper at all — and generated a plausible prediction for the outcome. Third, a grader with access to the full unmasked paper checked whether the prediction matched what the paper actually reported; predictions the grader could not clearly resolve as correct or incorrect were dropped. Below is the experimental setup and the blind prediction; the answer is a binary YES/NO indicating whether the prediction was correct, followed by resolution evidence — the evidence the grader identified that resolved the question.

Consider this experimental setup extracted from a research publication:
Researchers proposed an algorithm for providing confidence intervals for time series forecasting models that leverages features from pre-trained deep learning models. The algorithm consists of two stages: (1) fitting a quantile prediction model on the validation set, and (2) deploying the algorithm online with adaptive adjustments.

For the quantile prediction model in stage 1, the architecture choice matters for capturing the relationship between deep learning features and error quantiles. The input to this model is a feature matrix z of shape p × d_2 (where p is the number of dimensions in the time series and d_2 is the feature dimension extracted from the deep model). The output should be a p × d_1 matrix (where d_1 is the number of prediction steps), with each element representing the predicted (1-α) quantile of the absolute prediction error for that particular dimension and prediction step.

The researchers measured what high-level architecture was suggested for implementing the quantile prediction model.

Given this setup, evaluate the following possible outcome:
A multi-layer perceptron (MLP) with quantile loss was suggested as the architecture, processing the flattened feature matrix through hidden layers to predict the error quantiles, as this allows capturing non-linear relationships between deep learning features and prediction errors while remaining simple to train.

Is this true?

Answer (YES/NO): YES